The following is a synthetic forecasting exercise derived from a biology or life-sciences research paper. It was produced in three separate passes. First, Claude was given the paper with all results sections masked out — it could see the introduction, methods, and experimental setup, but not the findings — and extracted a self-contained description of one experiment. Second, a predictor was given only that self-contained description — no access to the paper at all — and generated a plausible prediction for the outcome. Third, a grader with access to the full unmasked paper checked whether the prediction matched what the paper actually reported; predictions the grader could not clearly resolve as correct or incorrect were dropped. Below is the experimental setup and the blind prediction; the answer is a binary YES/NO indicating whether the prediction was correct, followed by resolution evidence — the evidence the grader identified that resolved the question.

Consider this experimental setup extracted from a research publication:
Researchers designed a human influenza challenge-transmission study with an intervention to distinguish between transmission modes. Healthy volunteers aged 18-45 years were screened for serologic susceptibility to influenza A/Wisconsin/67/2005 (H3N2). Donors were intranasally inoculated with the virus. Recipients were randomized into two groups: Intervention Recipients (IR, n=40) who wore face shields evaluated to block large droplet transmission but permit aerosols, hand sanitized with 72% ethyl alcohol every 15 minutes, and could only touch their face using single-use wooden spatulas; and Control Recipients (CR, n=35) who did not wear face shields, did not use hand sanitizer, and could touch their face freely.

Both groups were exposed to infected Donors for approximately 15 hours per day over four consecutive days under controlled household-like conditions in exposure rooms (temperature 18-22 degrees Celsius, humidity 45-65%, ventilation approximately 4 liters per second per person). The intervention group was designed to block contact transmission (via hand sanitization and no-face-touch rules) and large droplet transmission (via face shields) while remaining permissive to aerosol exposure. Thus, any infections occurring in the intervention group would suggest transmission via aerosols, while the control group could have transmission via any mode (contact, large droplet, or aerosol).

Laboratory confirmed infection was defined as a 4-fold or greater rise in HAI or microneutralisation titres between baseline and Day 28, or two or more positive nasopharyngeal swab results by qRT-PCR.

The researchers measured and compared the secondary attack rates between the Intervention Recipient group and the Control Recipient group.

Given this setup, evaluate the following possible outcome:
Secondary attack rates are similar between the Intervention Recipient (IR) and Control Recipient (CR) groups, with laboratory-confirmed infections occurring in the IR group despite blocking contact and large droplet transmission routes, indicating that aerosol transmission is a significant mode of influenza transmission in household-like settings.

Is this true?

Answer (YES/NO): NO